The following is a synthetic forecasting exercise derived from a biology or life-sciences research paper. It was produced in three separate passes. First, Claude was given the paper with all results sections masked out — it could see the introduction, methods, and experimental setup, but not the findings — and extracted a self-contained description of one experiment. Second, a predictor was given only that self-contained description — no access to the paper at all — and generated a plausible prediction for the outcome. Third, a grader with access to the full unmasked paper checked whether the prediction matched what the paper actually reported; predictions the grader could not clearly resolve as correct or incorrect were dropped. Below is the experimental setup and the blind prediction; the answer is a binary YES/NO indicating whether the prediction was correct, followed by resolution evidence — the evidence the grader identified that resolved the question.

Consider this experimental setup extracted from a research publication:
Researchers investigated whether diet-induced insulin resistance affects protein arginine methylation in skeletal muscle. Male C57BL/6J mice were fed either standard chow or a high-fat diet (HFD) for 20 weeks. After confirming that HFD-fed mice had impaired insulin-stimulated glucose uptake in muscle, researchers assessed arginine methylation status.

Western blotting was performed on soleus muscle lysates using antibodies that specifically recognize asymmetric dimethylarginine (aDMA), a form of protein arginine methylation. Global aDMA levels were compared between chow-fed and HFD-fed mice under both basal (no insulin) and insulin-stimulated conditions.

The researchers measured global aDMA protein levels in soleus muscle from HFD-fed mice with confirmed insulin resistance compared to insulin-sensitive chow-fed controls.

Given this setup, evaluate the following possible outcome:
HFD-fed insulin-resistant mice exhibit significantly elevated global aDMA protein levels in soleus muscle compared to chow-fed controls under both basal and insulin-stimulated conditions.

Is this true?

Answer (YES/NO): NO